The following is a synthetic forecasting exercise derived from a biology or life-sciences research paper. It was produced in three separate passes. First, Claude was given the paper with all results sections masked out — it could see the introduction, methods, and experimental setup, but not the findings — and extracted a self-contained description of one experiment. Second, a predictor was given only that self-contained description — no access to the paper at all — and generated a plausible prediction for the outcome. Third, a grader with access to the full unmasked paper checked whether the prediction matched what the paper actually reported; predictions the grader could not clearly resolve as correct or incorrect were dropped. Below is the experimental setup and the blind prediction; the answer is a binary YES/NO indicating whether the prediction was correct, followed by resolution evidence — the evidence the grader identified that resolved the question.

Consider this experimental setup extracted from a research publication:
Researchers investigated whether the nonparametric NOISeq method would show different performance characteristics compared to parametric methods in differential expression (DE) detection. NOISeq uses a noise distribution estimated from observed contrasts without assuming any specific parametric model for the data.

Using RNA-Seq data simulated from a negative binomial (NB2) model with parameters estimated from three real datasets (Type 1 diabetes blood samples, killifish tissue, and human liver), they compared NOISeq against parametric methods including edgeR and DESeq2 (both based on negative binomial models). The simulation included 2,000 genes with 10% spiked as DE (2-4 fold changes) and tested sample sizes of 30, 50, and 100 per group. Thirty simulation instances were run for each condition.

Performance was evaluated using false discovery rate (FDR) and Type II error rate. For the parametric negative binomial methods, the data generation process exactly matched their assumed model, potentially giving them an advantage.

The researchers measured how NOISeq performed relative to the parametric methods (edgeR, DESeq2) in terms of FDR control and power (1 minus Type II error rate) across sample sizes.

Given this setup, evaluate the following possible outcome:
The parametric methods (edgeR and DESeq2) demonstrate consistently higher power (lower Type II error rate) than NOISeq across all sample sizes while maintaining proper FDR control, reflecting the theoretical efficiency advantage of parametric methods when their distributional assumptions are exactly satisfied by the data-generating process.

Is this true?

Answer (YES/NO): YES